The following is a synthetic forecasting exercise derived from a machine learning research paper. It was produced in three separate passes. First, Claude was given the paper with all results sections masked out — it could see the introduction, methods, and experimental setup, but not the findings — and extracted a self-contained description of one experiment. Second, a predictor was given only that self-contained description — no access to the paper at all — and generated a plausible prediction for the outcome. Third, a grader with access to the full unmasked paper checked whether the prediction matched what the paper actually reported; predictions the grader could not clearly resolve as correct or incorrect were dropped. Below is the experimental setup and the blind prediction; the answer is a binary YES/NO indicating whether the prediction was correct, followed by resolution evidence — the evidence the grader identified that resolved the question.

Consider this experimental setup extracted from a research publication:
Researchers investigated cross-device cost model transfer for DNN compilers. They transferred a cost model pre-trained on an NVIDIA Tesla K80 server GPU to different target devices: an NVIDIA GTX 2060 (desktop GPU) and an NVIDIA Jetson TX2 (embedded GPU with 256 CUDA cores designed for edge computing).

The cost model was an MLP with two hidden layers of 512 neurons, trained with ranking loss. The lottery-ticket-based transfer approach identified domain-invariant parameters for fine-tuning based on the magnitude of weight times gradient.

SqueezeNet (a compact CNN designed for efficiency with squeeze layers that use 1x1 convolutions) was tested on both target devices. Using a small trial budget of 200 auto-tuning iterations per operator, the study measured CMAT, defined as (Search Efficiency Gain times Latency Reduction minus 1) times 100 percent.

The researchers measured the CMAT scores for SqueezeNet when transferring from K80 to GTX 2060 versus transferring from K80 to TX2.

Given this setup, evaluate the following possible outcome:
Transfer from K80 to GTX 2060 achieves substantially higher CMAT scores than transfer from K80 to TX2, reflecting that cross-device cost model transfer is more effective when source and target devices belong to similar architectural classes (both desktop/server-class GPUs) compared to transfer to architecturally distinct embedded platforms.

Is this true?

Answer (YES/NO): YES